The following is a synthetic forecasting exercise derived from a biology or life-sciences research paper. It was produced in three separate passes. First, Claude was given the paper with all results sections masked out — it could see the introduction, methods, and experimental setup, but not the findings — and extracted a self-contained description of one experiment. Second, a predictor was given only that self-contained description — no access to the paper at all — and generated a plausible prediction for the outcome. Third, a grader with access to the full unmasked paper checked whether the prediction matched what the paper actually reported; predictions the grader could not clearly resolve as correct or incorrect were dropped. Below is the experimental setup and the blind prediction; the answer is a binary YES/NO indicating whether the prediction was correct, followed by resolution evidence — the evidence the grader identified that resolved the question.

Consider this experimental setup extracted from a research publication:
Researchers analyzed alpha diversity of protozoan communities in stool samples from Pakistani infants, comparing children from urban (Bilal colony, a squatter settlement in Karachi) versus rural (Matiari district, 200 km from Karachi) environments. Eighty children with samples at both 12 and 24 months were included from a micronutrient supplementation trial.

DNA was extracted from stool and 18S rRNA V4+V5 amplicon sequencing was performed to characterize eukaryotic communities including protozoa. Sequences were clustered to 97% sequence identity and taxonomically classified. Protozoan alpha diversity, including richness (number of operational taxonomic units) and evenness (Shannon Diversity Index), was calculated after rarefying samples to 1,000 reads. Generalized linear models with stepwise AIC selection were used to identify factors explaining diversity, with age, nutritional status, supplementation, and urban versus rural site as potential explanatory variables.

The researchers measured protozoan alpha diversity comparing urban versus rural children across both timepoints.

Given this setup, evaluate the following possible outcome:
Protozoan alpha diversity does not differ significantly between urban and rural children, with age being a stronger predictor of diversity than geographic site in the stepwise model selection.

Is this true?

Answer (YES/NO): NO